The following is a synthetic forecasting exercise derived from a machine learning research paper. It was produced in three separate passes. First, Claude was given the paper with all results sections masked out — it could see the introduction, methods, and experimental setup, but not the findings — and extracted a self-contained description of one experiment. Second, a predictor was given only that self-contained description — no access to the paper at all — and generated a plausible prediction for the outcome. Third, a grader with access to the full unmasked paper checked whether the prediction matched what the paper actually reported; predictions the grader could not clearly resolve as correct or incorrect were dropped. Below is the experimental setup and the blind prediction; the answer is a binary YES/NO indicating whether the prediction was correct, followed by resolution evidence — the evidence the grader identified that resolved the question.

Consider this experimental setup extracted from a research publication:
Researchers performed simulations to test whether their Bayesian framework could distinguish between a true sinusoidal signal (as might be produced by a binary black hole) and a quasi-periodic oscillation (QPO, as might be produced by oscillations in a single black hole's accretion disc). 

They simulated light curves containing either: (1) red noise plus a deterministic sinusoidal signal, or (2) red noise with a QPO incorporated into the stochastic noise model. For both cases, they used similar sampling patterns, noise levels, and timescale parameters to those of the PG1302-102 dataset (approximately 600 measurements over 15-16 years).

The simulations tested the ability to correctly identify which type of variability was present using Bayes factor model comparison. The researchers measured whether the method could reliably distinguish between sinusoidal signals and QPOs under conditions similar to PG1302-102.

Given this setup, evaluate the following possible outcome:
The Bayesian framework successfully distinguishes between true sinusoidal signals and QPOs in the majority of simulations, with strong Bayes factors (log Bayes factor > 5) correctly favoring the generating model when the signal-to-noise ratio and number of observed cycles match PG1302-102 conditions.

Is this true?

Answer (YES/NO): NO